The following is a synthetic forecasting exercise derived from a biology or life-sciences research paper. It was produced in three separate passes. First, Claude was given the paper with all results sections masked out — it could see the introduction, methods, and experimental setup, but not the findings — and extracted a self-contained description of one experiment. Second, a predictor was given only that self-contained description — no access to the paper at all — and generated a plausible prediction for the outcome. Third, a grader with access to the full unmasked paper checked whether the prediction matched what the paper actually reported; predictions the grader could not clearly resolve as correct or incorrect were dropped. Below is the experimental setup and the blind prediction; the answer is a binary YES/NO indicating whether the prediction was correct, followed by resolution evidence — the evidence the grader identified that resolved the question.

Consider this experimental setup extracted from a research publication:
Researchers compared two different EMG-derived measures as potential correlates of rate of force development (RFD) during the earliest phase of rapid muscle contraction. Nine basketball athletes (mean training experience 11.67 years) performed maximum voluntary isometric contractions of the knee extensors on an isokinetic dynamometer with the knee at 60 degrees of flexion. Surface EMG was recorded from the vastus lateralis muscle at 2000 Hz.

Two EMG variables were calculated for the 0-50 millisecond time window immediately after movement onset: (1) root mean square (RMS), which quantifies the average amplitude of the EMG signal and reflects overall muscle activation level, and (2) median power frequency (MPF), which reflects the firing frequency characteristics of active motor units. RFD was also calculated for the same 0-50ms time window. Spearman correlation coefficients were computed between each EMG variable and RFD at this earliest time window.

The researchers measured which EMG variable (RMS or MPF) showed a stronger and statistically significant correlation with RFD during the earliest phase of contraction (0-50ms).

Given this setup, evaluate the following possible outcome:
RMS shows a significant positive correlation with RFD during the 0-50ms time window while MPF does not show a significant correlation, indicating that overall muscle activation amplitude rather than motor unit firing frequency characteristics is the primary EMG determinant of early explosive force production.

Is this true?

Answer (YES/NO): NO